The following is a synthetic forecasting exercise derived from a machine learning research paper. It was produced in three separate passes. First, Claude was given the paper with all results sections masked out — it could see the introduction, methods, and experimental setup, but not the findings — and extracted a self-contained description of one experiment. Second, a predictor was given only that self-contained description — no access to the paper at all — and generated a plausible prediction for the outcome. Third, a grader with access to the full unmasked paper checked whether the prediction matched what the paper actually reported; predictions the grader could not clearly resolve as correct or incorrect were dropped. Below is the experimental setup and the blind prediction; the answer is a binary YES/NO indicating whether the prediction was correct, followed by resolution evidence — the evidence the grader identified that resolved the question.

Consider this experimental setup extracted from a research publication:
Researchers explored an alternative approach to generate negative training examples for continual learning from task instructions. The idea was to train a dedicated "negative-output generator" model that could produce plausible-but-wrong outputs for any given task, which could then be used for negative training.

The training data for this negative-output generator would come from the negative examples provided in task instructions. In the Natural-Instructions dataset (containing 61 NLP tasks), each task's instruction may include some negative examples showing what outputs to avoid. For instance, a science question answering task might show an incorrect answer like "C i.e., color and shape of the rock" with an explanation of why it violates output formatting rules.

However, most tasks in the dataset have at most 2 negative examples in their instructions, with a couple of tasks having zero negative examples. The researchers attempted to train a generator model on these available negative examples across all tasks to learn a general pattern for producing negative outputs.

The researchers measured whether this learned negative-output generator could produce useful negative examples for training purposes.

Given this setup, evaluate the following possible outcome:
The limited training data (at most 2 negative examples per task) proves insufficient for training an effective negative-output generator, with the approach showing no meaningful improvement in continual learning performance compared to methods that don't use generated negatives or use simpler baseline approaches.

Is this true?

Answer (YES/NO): NO